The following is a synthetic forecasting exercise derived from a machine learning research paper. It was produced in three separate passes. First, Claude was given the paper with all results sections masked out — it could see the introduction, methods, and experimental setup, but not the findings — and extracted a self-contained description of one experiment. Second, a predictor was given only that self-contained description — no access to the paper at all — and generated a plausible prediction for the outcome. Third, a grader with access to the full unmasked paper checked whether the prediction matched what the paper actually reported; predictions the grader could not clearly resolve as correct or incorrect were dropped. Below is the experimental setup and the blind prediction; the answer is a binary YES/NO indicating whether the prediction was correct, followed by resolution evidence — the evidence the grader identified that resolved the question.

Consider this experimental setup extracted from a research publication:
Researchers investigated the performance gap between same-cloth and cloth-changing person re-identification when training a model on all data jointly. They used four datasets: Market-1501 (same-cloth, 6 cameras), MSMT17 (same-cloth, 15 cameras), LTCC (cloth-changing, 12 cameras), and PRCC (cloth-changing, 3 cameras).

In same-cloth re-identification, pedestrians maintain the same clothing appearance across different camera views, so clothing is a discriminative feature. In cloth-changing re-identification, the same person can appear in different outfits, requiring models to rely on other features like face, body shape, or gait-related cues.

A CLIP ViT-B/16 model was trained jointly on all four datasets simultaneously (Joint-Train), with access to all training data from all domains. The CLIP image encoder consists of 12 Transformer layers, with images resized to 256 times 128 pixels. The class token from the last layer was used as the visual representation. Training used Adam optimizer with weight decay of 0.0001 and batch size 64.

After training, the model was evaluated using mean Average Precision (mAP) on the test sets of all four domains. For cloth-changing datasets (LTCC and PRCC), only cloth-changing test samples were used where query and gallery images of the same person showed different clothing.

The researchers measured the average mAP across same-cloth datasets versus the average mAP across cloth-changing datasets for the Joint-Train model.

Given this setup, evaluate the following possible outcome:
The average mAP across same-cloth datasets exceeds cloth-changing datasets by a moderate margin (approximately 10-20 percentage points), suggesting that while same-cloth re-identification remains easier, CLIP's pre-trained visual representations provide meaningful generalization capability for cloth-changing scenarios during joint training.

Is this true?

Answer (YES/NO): NO